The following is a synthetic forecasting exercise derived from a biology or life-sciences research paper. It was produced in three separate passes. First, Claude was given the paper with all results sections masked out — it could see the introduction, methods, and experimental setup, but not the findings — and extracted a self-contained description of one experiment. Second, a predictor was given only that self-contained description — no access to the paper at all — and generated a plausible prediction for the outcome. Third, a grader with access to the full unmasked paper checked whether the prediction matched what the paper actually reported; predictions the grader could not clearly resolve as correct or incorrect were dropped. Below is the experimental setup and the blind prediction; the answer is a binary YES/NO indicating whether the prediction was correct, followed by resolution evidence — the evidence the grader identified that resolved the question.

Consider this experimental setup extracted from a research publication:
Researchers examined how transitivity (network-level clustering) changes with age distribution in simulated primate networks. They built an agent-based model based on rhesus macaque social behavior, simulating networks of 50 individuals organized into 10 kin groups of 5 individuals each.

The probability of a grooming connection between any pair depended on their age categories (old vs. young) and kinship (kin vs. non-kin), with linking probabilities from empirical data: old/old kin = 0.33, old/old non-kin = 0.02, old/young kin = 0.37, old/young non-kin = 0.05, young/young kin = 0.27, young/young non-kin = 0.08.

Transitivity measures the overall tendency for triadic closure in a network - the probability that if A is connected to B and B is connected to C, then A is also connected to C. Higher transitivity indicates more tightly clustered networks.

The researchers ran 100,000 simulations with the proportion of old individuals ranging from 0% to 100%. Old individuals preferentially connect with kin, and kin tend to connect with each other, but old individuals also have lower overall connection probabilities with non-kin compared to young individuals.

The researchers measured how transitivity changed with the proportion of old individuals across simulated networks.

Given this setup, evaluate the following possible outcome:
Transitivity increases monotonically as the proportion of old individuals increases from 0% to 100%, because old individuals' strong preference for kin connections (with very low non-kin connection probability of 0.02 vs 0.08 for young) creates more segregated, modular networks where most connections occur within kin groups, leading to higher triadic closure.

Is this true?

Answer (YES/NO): NO